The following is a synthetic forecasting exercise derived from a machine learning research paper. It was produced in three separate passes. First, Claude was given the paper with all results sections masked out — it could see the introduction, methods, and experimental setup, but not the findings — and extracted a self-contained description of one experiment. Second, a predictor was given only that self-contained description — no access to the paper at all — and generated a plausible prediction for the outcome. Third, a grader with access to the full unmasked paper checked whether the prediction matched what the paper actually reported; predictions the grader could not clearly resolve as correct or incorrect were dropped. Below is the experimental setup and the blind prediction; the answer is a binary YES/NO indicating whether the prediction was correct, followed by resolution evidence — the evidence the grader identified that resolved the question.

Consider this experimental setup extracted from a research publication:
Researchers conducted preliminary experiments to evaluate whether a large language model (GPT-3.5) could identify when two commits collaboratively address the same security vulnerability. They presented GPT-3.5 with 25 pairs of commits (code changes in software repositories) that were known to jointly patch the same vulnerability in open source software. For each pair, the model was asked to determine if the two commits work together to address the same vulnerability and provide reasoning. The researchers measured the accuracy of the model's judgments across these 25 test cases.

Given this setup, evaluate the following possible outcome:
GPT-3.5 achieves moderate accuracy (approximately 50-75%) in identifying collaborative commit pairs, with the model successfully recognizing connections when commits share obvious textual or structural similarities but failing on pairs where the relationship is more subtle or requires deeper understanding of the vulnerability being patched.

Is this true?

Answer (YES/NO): NO